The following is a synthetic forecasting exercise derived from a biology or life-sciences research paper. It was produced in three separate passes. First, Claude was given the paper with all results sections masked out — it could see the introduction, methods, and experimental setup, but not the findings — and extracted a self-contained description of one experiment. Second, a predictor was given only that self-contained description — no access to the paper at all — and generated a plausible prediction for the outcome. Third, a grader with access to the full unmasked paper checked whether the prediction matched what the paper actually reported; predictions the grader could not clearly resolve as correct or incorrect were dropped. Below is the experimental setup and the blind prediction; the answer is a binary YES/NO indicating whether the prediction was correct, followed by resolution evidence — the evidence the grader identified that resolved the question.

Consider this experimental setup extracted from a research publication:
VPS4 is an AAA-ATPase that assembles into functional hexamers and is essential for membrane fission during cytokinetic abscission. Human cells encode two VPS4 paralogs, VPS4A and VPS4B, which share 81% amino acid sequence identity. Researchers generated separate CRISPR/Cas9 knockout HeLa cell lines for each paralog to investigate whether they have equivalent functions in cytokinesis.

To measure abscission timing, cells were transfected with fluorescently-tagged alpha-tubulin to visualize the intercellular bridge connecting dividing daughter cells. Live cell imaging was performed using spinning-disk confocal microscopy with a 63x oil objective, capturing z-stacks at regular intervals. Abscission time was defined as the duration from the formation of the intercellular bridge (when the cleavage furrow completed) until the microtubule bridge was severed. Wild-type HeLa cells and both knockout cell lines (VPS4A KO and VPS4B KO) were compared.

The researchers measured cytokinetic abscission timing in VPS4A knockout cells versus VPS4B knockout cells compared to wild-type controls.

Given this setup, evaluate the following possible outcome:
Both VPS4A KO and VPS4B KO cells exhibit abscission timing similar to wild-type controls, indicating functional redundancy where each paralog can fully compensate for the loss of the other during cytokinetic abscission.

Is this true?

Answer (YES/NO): NO